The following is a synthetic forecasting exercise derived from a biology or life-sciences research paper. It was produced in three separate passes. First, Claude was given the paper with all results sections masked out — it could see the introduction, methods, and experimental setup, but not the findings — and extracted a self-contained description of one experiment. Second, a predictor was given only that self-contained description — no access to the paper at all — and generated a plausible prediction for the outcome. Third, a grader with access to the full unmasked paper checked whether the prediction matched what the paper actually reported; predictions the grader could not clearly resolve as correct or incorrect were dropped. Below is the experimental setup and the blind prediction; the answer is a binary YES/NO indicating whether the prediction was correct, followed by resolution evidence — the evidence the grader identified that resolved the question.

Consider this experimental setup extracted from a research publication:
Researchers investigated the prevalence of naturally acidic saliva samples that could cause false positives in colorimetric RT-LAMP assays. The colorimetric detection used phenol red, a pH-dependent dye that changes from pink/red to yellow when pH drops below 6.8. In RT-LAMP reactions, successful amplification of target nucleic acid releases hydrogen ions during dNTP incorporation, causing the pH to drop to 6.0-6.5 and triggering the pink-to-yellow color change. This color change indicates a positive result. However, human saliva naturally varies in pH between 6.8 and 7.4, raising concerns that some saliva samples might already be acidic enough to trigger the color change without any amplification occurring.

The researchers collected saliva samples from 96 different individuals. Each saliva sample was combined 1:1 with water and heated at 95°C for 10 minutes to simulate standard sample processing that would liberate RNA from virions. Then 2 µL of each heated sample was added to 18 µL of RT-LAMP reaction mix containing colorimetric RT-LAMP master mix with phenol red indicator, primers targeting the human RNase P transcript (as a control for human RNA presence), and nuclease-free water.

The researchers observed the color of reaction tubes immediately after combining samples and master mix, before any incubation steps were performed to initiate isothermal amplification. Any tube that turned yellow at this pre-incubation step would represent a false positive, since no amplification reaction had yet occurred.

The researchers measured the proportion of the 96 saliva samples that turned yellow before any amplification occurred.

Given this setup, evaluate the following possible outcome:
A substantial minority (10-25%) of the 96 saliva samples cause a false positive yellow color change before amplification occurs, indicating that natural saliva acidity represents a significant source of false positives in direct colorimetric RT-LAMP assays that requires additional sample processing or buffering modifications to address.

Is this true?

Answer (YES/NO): NO